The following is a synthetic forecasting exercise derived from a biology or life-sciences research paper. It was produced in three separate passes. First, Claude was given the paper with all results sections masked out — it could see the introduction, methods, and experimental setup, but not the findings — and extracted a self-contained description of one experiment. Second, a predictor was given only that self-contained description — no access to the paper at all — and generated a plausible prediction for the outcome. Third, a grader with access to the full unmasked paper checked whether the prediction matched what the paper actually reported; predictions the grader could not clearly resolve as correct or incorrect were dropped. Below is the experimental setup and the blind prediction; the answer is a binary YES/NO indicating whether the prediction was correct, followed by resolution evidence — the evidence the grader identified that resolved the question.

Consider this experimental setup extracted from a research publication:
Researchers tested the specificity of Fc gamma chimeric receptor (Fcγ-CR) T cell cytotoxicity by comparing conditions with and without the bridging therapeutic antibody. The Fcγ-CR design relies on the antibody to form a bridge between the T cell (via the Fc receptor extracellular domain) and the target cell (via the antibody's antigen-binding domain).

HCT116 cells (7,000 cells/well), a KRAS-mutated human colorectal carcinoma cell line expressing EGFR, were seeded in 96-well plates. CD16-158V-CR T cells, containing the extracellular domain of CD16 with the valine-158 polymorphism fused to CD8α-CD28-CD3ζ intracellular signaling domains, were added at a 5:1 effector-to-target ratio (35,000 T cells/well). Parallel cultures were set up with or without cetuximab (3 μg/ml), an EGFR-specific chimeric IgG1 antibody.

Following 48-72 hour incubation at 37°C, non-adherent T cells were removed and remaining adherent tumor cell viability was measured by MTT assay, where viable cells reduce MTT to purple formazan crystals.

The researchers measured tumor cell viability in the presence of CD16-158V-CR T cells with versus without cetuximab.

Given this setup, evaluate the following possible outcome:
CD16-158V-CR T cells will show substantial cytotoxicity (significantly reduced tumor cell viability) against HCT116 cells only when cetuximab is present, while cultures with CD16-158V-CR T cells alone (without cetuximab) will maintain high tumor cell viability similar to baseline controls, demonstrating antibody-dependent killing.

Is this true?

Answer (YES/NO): YES